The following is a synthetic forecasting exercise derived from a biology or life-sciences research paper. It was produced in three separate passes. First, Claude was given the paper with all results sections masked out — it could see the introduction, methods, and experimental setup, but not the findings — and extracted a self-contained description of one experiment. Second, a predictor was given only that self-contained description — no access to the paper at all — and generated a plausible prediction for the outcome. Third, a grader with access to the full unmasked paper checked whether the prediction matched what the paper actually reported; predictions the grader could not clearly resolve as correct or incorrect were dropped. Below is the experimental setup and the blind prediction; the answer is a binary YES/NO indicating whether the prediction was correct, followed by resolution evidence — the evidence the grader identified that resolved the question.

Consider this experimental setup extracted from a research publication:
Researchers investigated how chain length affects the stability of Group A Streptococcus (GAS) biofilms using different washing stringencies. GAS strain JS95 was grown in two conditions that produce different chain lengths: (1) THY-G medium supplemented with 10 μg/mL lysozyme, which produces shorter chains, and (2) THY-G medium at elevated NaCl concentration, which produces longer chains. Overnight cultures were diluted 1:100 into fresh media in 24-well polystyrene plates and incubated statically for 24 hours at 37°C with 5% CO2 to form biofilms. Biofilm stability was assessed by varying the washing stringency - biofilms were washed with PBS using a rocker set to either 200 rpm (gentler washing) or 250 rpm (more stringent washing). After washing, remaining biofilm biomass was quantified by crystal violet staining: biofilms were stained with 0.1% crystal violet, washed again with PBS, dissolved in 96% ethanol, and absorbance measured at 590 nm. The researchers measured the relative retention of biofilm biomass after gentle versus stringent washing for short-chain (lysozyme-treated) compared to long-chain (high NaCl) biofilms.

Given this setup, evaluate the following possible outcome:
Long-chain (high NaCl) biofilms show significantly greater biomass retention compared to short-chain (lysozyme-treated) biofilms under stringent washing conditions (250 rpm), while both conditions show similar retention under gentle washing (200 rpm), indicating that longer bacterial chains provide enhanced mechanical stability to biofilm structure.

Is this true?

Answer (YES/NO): NO